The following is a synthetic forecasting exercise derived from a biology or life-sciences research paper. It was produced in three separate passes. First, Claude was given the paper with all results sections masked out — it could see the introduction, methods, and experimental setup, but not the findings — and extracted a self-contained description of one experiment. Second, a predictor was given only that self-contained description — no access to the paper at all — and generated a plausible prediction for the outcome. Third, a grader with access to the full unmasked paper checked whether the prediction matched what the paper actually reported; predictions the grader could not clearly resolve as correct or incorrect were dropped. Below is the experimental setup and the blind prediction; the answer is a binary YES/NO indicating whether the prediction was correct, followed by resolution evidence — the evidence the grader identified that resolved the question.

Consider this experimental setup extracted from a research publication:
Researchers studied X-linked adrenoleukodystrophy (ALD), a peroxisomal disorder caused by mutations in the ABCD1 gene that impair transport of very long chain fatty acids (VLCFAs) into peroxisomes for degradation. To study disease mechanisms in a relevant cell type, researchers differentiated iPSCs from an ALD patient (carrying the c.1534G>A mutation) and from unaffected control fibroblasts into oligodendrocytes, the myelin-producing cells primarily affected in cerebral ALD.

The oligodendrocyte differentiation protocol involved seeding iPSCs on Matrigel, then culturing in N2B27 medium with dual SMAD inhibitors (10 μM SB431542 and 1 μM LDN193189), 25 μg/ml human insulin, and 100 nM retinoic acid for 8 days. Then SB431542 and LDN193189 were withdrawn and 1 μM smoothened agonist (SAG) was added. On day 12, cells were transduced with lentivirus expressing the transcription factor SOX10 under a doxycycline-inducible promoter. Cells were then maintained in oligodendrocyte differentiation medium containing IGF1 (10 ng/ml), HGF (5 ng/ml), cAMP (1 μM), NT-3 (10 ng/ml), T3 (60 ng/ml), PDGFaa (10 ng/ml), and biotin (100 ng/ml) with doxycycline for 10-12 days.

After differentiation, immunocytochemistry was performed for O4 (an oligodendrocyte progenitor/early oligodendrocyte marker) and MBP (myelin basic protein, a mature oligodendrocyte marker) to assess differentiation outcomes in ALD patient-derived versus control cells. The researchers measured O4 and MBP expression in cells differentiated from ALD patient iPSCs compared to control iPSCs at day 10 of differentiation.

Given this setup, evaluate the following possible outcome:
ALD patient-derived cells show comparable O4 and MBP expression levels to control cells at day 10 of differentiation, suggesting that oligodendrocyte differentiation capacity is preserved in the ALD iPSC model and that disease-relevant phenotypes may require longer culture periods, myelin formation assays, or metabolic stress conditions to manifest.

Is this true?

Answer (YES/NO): YES